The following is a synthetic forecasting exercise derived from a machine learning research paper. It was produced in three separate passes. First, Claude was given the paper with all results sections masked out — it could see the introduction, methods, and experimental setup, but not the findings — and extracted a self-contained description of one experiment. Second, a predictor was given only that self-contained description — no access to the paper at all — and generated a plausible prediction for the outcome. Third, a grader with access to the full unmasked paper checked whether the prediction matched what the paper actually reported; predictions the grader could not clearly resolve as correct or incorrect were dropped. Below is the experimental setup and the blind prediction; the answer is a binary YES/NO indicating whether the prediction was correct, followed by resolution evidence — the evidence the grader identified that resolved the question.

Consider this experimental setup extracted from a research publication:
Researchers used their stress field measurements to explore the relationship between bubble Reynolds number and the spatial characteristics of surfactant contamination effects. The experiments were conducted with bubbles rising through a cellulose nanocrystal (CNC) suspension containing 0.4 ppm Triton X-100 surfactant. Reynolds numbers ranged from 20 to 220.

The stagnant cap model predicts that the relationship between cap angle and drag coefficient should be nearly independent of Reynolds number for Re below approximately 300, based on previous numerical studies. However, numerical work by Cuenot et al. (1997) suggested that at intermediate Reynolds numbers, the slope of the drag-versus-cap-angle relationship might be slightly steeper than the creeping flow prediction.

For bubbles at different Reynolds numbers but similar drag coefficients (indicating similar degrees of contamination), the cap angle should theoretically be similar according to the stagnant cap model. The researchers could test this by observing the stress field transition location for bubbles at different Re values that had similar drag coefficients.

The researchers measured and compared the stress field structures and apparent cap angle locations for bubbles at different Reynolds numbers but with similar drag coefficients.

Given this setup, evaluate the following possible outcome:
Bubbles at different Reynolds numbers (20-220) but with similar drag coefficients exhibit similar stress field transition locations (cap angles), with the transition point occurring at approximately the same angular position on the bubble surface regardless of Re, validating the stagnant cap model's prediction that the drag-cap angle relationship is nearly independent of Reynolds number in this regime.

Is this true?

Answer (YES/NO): YES